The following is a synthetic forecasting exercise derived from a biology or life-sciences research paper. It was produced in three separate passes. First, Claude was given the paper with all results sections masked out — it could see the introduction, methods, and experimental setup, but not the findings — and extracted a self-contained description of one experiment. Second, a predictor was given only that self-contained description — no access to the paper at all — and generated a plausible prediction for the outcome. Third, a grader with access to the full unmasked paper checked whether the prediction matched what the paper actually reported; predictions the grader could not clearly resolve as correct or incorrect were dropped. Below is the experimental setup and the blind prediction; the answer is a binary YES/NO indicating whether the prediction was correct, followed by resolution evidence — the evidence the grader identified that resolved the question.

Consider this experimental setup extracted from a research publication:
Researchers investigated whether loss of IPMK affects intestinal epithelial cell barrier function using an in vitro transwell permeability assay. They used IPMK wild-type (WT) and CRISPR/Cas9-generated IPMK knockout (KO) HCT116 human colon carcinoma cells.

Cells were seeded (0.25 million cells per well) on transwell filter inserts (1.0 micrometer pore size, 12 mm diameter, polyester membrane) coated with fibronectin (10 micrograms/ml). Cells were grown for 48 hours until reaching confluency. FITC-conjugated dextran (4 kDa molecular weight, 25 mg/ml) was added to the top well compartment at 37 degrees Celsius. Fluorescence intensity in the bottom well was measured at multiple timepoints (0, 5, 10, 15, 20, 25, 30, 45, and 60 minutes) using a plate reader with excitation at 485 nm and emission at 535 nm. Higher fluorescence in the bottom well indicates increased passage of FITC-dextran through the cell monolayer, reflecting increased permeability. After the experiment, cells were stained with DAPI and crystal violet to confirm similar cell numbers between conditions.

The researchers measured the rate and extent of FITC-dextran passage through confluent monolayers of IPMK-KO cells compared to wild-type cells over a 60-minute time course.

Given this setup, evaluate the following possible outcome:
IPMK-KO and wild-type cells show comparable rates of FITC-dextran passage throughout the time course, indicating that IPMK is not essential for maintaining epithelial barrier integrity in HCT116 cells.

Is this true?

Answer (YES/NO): NO